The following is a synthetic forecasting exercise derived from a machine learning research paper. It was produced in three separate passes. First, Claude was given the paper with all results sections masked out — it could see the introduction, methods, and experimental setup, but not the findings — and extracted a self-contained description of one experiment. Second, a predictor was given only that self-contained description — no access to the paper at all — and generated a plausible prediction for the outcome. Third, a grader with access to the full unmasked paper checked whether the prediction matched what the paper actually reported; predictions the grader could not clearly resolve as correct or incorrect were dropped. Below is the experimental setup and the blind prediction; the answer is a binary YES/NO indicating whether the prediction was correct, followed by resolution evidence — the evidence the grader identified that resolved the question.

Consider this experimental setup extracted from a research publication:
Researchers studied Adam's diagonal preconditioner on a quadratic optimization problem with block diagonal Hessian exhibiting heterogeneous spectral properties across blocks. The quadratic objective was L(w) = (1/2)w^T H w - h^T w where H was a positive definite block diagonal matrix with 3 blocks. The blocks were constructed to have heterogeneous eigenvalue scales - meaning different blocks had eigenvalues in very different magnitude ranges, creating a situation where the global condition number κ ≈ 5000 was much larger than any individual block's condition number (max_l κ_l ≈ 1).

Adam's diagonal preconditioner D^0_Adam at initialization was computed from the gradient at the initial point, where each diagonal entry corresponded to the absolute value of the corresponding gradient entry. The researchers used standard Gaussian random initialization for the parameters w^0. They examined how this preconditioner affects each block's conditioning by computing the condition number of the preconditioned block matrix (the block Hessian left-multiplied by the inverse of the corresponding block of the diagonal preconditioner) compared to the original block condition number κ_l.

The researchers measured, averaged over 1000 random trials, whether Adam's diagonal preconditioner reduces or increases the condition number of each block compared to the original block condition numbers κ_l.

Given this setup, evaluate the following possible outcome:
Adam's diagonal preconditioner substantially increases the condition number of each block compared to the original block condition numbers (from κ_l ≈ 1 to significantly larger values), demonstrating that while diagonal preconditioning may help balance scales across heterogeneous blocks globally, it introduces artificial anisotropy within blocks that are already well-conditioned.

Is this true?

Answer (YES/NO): YES